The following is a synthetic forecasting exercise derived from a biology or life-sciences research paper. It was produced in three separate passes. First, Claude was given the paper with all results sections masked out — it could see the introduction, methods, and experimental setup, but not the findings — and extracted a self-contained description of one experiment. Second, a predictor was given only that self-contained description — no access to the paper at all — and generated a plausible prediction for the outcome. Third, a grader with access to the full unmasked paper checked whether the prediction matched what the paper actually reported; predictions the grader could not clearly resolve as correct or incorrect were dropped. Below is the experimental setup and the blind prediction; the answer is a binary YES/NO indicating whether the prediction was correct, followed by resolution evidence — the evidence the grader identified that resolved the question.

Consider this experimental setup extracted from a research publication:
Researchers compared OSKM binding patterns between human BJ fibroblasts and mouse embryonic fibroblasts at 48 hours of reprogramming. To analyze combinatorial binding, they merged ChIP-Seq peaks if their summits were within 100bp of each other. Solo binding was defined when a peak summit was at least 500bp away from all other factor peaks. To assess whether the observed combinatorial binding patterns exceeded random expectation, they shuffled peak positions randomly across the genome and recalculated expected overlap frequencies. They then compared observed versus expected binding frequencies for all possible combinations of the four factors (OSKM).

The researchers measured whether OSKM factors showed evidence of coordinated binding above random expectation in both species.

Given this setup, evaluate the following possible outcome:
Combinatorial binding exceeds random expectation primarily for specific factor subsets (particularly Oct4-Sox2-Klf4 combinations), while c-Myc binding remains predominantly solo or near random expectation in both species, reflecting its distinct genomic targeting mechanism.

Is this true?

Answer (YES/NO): NO